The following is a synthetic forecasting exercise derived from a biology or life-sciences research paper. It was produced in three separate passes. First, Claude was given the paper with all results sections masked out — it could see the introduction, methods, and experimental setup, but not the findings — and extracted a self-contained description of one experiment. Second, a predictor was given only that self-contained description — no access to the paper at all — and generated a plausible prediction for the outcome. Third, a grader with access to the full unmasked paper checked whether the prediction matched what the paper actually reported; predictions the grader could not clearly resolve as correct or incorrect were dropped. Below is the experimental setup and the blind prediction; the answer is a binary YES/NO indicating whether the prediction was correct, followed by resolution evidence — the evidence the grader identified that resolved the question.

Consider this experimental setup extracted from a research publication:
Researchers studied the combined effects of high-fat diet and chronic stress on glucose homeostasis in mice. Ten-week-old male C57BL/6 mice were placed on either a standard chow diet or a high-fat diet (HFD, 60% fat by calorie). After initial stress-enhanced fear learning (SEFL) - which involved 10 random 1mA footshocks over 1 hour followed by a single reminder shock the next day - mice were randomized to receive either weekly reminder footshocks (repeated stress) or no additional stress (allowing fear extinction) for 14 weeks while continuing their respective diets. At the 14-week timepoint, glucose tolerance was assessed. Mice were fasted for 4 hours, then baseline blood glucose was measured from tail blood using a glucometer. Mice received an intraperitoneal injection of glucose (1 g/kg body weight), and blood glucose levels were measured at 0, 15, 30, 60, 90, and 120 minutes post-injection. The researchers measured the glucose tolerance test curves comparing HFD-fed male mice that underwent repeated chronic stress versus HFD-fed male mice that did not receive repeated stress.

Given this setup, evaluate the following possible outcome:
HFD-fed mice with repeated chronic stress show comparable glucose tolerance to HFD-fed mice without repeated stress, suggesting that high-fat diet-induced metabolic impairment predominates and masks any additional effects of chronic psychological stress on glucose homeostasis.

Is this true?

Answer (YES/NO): YES